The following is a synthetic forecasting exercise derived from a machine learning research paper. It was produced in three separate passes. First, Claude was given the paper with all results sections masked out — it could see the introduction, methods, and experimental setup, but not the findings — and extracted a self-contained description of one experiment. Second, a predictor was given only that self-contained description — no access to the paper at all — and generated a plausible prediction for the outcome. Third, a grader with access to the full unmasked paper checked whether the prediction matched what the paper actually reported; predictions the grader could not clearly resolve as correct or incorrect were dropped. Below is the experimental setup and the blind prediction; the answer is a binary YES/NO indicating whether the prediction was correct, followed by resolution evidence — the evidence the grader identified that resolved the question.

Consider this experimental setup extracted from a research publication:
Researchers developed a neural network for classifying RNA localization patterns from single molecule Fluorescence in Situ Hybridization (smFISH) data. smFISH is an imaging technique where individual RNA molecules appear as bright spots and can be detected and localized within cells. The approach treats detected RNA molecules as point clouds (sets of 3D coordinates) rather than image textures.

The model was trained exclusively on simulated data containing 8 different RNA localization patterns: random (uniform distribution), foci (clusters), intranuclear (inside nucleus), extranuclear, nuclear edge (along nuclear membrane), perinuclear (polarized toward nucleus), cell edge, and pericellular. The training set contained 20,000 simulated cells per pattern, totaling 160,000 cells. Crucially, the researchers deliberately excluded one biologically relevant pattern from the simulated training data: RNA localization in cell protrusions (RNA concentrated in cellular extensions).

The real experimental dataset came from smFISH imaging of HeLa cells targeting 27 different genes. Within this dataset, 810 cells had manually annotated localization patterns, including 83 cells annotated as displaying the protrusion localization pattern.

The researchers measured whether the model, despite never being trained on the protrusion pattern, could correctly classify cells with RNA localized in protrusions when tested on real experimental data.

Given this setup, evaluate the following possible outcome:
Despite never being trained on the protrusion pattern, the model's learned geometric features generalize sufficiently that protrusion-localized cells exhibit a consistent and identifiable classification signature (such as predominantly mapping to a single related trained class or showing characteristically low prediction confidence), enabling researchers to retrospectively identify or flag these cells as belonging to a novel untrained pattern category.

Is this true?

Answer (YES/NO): YES